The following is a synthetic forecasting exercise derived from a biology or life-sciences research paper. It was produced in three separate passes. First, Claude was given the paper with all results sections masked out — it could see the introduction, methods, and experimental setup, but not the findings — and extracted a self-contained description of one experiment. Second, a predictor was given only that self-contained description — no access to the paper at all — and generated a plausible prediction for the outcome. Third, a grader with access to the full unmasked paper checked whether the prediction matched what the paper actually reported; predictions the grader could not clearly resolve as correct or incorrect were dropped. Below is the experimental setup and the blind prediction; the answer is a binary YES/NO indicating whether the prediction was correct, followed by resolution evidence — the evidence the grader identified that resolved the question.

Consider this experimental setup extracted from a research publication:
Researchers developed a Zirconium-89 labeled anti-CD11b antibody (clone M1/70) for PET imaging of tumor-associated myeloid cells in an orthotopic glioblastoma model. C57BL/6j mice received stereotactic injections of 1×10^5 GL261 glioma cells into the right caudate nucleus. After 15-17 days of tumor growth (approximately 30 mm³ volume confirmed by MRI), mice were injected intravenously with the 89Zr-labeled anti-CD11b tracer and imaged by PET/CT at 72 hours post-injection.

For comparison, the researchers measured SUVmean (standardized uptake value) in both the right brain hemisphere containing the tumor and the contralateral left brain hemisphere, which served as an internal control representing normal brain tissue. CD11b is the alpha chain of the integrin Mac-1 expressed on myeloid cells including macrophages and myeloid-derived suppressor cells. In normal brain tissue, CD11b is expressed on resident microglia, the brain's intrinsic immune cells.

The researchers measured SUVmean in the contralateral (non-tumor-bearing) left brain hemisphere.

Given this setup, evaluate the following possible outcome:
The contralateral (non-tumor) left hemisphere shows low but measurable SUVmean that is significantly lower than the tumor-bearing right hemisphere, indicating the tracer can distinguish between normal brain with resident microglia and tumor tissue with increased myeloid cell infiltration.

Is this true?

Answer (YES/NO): YES